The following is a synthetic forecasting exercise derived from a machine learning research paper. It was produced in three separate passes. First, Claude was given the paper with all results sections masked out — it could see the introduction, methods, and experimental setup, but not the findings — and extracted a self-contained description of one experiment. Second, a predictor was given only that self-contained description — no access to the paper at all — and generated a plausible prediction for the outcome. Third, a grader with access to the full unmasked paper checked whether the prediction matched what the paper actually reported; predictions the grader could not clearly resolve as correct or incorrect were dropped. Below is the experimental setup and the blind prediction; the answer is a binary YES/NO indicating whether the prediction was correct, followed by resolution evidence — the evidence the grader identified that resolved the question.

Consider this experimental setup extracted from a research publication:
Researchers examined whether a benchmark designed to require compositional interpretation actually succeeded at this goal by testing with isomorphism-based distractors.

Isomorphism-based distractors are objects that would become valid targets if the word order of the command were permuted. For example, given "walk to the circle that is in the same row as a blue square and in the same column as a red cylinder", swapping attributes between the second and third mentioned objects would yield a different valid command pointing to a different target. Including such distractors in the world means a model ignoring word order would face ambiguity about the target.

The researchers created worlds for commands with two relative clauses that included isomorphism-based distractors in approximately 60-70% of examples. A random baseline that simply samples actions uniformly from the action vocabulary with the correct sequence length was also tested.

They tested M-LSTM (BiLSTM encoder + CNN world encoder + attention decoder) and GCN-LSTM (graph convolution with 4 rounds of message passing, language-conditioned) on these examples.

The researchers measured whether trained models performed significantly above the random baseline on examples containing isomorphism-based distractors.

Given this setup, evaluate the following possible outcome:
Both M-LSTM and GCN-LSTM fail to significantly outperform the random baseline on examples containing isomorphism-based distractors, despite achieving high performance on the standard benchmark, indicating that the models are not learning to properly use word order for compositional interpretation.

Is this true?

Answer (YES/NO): NO